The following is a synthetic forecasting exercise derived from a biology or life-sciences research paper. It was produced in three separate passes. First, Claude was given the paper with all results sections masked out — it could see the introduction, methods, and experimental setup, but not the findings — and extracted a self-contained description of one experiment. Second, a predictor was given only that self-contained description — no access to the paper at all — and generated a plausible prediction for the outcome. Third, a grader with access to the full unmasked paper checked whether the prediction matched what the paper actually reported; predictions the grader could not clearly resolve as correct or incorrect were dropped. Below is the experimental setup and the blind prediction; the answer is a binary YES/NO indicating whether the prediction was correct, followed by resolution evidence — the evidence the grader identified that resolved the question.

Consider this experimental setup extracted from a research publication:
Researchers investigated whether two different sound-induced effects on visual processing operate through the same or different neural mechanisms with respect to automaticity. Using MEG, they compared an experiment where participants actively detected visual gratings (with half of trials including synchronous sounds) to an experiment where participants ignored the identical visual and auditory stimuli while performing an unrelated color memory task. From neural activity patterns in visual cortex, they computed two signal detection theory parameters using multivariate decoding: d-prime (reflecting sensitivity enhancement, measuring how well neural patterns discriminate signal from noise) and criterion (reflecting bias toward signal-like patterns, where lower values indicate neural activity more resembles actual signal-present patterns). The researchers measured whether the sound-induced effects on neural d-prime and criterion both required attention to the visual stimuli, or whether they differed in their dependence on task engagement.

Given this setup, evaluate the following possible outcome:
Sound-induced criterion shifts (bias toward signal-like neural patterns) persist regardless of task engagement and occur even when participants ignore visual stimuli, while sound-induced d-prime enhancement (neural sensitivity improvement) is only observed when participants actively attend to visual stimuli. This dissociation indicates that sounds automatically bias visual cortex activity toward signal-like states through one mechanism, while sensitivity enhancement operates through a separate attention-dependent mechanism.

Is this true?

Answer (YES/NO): YES